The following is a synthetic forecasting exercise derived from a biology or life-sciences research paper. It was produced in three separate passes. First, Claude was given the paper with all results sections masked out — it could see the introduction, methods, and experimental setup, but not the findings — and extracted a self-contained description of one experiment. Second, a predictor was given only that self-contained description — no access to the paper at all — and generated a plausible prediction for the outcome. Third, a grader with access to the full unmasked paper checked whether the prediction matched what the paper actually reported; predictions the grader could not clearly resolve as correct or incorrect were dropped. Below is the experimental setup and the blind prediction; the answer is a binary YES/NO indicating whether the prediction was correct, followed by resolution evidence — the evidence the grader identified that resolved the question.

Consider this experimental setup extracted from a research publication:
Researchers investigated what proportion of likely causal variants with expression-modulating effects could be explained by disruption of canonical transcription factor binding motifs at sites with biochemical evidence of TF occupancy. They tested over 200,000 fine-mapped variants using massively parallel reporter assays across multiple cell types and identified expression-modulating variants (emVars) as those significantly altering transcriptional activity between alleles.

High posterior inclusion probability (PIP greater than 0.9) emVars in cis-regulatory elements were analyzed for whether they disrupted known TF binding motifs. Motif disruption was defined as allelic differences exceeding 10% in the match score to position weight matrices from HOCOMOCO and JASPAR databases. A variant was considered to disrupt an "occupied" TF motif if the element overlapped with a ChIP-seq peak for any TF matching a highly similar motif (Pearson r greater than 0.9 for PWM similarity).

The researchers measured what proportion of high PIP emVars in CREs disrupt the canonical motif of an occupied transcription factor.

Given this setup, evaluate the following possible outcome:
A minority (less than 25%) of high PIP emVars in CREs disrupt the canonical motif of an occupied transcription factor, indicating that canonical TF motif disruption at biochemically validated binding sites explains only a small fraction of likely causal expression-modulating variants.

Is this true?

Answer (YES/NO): NO